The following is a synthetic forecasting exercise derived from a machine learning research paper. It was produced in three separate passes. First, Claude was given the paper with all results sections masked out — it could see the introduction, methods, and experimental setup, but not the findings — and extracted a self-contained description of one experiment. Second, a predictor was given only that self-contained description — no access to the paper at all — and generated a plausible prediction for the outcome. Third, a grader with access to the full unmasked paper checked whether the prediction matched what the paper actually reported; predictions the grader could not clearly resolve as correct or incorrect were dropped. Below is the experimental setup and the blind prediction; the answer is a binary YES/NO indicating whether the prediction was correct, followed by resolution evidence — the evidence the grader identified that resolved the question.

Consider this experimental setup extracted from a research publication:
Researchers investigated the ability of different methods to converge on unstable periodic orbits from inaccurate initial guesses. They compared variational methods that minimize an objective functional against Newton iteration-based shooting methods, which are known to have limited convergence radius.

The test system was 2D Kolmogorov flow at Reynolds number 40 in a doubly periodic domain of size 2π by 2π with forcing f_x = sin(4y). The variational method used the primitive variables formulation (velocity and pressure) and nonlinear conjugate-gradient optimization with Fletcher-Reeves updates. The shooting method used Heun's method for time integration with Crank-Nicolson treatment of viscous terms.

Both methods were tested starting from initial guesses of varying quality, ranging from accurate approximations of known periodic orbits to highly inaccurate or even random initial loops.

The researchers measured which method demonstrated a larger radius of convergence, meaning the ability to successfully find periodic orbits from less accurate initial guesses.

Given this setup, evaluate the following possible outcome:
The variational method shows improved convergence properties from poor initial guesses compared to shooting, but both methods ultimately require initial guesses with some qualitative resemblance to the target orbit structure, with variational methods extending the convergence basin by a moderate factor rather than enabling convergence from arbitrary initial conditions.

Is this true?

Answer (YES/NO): NO